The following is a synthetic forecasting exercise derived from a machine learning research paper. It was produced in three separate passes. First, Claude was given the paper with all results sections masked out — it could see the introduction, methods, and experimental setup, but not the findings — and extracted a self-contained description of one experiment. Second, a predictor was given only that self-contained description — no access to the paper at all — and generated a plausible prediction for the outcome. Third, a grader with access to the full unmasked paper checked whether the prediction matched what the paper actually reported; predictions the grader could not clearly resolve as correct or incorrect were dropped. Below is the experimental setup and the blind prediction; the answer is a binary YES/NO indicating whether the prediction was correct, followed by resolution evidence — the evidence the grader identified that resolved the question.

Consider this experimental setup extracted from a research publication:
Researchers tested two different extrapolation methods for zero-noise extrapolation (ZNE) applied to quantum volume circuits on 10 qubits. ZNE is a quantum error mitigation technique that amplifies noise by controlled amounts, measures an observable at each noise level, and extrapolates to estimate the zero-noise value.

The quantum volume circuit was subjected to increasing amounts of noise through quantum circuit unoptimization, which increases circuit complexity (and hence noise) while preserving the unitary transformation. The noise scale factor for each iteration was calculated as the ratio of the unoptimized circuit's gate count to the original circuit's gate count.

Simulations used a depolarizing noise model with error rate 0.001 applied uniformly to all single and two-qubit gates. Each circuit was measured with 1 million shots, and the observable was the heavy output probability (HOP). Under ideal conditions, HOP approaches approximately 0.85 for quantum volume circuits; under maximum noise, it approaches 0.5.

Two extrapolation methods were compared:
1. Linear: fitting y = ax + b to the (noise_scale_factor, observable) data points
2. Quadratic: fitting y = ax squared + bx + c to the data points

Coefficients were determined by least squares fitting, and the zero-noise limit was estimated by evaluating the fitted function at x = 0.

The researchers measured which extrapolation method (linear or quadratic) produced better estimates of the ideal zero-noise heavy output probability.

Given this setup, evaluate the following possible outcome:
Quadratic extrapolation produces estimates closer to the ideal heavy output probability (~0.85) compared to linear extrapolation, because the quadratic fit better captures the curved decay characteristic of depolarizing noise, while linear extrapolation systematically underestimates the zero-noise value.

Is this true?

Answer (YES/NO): YES